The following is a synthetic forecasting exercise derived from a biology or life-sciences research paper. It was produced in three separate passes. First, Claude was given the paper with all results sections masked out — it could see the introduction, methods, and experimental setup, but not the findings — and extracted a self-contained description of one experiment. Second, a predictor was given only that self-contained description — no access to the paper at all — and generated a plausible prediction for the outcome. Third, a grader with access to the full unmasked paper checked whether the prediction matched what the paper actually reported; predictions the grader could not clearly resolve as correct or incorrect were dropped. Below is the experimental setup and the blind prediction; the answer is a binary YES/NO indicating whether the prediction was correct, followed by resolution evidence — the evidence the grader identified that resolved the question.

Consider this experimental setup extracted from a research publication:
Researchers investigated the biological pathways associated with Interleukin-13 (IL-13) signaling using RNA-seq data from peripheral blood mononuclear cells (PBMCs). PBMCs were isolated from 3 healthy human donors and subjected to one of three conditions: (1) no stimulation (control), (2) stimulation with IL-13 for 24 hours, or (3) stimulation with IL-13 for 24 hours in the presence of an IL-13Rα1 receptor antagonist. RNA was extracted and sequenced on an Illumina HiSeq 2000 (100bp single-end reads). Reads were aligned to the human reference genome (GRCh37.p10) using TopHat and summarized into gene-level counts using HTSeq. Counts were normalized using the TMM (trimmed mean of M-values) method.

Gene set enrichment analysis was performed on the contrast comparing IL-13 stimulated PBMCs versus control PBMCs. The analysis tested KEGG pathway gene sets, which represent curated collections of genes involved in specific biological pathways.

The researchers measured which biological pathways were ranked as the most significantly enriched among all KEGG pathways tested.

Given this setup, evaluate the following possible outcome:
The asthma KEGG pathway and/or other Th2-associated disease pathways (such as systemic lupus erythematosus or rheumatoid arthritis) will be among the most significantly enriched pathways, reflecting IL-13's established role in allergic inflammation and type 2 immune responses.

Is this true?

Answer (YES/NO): YES